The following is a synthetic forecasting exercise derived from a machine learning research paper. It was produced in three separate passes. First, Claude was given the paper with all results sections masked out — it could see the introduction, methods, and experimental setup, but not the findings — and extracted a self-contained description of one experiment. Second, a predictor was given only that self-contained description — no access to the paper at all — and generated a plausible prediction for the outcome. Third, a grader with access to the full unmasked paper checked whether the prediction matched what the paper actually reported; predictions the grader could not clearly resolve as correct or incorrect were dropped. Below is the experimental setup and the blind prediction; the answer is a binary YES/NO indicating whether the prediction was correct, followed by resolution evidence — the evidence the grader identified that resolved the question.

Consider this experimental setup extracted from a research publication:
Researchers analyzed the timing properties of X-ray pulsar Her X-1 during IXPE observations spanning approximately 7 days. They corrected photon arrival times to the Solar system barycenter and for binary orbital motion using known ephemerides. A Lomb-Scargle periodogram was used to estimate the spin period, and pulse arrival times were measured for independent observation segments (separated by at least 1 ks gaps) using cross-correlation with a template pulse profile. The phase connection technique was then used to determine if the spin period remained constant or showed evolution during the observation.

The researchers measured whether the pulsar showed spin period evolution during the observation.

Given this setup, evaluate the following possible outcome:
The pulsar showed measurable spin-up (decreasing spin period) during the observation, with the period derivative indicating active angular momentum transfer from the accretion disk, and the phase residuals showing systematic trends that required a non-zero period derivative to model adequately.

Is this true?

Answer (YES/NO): NO